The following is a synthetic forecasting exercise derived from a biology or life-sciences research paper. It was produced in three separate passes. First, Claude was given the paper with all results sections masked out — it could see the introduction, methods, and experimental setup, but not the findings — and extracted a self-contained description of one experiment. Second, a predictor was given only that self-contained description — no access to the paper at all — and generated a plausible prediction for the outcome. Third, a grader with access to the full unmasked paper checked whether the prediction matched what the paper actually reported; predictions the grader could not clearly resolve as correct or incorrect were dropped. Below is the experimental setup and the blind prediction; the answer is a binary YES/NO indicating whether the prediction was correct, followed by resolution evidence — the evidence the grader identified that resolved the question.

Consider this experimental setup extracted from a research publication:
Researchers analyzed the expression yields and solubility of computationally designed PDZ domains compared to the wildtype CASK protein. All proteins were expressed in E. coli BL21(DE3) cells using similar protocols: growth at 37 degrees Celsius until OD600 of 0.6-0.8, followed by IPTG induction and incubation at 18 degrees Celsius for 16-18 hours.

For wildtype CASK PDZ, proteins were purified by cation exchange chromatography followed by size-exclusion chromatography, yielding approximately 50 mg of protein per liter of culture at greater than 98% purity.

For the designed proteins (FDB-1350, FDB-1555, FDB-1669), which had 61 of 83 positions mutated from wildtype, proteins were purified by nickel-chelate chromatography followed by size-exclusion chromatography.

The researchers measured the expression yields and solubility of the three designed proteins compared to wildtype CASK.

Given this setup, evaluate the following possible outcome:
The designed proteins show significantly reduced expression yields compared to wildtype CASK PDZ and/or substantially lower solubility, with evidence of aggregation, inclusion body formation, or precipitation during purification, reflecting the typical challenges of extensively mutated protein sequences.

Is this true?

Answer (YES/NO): NO